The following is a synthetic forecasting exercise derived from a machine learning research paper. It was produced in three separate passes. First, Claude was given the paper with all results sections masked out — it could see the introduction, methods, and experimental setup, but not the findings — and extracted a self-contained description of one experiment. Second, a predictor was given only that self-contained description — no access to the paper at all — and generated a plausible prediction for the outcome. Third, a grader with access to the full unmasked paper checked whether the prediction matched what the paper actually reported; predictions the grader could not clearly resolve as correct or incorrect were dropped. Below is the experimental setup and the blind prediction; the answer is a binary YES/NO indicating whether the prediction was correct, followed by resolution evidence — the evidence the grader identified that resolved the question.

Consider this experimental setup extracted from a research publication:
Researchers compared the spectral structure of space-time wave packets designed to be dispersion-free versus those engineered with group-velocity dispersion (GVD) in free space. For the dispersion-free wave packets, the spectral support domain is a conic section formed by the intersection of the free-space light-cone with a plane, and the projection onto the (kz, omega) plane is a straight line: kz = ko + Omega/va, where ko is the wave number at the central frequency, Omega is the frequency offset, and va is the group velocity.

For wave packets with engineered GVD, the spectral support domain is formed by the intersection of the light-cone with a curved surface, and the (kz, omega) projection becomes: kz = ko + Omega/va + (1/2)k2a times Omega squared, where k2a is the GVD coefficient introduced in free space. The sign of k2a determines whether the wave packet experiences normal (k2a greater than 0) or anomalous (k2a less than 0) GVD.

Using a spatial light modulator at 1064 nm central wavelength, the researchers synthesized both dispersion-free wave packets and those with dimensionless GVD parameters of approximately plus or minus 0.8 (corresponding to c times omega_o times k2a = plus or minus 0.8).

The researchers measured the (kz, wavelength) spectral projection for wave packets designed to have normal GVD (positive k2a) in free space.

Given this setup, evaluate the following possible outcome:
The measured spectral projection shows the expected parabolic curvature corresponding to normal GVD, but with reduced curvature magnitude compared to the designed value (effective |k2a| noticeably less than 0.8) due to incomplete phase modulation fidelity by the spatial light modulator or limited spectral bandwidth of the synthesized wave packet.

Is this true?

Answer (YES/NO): NO